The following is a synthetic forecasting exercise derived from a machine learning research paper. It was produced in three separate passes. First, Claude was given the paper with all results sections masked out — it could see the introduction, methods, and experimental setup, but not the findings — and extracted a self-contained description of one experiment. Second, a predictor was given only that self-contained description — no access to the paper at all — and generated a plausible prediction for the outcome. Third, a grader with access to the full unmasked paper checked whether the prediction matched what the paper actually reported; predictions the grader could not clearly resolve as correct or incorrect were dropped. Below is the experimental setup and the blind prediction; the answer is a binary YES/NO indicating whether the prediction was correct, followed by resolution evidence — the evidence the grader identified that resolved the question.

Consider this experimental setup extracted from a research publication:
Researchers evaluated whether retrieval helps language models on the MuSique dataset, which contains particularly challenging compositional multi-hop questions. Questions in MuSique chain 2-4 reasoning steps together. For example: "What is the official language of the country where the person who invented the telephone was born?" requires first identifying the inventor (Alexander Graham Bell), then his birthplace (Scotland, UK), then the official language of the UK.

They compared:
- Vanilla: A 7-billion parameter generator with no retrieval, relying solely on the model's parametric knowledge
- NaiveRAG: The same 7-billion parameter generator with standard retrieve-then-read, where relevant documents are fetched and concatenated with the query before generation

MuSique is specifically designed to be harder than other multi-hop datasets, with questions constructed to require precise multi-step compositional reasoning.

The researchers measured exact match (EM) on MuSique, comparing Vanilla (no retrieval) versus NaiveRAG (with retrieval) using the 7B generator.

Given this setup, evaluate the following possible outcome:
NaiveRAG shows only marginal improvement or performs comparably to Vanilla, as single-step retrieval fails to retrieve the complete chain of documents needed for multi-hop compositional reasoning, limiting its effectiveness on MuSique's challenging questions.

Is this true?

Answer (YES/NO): YES